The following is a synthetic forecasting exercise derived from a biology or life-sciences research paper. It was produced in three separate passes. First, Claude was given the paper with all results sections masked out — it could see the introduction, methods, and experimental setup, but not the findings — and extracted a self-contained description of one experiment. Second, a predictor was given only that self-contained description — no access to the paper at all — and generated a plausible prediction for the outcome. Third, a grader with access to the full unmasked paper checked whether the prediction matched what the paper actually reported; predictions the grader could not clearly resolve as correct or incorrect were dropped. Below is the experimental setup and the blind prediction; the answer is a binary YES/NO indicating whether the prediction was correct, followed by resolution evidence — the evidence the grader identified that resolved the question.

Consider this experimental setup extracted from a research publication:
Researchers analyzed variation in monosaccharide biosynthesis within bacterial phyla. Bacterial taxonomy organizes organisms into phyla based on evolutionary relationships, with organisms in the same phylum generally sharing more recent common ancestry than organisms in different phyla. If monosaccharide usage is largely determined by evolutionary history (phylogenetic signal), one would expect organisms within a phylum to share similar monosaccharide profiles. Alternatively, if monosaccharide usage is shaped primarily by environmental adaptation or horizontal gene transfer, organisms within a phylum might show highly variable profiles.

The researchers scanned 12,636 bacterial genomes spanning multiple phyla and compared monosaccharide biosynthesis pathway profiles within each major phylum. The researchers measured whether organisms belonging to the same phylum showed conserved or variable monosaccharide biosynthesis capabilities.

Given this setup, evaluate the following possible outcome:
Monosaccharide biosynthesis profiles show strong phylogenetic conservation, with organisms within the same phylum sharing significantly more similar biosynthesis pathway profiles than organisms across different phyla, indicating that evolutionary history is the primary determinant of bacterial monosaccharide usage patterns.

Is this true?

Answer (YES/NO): NO